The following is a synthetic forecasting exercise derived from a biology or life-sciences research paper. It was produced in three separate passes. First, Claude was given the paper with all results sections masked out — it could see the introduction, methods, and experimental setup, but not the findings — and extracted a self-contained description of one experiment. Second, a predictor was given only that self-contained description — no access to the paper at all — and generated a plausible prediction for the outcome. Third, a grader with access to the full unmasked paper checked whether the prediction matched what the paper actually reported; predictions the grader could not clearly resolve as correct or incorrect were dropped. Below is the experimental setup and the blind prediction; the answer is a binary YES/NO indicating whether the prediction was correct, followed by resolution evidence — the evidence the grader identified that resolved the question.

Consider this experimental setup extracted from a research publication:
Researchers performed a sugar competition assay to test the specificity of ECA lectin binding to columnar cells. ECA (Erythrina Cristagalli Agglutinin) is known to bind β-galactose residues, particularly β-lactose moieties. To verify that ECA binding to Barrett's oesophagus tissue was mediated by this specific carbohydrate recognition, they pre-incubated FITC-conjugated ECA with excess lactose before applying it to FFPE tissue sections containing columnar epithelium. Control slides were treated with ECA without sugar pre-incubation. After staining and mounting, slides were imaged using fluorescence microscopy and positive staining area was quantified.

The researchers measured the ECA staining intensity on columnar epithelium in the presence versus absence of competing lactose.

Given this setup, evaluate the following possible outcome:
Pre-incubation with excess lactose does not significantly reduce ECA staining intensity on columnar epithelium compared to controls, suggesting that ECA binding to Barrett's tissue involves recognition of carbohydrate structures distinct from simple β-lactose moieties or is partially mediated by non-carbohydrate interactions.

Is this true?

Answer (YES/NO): NO